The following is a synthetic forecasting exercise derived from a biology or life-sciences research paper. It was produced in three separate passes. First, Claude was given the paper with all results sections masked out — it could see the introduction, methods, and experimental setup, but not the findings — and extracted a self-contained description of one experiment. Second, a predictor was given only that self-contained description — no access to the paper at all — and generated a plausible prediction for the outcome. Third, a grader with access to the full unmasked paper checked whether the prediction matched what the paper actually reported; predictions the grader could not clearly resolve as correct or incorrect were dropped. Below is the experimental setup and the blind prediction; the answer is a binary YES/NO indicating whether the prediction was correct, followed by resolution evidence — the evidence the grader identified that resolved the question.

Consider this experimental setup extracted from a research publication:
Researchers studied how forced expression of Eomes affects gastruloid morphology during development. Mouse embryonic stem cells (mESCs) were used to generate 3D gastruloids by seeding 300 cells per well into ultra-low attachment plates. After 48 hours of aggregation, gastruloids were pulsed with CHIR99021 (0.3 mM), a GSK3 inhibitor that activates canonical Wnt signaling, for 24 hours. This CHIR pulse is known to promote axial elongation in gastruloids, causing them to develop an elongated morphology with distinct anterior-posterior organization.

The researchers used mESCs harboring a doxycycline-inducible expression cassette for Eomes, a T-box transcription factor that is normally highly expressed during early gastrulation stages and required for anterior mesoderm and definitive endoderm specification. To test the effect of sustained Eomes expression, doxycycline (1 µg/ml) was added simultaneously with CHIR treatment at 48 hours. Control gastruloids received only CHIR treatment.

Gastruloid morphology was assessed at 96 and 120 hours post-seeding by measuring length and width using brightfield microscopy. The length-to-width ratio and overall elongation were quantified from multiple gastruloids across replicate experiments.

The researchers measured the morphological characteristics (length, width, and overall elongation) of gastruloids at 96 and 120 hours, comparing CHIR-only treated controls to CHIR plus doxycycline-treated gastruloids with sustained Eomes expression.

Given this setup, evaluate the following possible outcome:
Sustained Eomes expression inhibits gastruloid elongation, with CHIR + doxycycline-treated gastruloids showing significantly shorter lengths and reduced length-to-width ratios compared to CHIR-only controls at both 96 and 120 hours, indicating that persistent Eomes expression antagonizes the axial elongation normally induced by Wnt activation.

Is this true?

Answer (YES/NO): YES